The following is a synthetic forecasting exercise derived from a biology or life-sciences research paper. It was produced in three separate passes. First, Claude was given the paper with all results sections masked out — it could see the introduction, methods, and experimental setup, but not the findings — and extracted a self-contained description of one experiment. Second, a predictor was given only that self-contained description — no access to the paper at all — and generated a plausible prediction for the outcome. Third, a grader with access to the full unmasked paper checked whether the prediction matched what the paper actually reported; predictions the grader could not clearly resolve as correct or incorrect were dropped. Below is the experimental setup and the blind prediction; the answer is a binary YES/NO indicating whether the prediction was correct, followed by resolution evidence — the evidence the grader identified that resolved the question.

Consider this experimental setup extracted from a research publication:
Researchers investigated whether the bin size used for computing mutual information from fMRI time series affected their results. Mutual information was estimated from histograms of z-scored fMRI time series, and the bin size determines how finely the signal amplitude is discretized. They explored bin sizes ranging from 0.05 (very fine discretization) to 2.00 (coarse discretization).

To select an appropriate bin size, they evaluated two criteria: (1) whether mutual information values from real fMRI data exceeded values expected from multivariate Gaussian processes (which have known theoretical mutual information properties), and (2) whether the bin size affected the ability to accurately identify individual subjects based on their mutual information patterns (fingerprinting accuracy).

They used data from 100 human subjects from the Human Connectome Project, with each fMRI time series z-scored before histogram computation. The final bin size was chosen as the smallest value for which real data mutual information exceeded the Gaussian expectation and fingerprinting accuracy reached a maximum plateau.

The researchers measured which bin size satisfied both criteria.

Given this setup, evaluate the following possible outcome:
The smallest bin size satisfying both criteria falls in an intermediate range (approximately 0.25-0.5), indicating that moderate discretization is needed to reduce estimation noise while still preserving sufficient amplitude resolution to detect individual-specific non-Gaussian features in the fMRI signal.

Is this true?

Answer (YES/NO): YES